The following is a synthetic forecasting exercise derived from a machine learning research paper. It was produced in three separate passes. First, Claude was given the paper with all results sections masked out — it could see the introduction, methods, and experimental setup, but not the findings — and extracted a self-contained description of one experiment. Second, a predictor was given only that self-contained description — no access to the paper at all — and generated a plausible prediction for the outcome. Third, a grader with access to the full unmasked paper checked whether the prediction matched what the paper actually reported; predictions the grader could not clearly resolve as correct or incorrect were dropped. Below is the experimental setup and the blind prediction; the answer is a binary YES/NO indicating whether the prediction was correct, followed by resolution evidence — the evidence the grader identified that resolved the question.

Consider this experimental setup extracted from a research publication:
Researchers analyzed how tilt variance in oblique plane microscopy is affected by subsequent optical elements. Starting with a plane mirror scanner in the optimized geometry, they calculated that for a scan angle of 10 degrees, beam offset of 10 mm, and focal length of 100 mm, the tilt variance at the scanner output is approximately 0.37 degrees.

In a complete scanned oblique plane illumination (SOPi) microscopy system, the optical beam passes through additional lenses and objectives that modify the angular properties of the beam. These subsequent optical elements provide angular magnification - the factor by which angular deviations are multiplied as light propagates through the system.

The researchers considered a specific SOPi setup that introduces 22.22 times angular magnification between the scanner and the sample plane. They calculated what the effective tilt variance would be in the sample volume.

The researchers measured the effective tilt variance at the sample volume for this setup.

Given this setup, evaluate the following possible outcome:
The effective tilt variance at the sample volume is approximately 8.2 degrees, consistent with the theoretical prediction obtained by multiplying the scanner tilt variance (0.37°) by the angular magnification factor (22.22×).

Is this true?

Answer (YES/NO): YES